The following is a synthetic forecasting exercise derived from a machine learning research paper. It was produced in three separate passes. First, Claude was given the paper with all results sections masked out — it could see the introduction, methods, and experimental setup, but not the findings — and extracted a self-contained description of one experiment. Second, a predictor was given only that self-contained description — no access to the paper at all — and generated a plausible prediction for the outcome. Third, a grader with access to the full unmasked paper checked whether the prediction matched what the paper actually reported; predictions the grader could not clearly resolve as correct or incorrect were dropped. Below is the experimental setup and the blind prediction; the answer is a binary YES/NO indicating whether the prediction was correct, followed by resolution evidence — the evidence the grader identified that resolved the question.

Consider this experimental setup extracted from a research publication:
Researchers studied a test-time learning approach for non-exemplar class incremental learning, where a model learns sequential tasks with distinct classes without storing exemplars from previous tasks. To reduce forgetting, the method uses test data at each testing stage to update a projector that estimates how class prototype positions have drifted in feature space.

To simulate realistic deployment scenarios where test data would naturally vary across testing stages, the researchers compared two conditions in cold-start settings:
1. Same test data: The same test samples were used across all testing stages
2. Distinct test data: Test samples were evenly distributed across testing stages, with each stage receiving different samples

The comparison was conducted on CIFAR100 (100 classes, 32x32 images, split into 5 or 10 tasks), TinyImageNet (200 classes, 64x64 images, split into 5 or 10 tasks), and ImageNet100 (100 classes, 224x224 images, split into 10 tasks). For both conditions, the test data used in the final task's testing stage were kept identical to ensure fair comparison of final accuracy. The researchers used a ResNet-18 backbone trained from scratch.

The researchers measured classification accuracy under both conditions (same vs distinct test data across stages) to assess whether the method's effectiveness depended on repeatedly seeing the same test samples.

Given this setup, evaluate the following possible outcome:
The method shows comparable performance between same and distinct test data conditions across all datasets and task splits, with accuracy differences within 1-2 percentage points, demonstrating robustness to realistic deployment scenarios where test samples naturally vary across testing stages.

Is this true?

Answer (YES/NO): YES